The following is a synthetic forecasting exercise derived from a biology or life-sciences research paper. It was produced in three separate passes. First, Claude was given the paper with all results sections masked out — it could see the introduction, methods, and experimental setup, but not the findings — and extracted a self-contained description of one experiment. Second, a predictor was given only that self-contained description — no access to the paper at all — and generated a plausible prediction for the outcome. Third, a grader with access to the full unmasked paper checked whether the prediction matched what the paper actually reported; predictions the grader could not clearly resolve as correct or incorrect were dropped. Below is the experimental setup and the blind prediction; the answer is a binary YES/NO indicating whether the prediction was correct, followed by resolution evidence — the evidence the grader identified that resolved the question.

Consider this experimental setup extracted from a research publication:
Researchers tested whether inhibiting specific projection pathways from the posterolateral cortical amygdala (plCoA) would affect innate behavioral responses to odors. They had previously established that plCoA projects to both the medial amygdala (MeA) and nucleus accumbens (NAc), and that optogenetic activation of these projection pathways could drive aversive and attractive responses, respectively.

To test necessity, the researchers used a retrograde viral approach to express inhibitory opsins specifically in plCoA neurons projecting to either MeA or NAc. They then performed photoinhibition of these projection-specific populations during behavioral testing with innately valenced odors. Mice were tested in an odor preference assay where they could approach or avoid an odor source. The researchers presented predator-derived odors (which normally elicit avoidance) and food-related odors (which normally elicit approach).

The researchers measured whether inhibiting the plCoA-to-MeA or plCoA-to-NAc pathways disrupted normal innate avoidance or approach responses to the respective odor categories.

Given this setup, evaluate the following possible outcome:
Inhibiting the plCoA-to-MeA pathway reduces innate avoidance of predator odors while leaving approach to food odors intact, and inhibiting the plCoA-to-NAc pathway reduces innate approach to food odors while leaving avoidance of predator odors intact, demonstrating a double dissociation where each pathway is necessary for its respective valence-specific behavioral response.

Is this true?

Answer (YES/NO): YES